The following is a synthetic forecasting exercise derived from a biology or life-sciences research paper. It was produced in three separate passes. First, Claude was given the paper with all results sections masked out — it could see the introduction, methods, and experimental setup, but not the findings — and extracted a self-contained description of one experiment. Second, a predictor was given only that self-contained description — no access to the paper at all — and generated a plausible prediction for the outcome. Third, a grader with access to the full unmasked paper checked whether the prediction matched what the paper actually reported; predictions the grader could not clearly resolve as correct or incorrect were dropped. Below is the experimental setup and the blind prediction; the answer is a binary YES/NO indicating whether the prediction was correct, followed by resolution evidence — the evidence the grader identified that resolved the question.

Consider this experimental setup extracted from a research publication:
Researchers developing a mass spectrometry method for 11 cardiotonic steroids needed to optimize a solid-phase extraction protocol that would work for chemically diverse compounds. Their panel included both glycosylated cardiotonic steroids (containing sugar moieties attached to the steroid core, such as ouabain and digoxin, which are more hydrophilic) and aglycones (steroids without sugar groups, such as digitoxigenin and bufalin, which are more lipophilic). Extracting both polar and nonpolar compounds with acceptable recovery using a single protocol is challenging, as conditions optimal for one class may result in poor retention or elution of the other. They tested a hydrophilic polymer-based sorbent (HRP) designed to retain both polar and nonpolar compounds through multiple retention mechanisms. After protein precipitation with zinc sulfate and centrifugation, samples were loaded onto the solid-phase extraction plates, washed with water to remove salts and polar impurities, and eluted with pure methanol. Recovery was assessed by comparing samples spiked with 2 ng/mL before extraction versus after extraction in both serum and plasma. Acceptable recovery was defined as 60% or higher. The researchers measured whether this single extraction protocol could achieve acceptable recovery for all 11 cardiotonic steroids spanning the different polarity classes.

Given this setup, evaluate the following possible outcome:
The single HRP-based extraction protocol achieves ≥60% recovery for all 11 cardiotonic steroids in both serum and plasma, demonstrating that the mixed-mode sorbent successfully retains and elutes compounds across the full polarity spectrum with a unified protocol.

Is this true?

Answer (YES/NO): NO